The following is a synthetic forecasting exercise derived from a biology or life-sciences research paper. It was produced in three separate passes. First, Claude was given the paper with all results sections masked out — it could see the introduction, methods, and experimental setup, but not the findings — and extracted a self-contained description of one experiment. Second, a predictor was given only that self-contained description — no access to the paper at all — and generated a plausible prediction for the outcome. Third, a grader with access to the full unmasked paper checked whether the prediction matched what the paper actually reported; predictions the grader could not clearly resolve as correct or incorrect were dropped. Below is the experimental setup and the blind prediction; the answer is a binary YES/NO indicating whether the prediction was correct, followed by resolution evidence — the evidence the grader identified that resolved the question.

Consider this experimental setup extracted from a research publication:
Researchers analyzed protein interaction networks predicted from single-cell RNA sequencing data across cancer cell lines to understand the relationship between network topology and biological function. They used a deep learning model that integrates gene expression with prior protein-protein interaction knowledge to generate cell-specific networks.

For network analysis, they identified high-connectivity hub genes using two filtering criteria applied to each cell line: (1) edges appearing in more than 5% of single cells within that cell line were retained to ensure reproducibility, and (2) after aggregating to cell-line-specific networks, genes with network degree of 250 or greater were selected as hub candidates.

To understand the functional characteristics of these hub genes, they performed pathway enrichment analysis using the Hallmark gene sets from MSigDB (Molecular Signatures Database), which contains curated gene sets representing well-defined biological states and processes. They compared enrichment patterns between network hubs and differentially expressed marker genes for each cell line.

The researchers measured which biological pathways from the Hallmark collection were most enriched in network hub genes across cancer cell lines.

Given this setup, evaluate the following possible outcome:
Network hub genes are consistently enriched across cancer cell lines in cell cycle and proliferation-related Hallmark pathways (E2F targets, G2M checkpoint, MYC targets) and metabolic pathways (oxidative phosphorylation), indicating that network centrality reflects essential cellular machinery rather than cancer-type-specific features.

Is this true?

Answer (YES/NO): NO